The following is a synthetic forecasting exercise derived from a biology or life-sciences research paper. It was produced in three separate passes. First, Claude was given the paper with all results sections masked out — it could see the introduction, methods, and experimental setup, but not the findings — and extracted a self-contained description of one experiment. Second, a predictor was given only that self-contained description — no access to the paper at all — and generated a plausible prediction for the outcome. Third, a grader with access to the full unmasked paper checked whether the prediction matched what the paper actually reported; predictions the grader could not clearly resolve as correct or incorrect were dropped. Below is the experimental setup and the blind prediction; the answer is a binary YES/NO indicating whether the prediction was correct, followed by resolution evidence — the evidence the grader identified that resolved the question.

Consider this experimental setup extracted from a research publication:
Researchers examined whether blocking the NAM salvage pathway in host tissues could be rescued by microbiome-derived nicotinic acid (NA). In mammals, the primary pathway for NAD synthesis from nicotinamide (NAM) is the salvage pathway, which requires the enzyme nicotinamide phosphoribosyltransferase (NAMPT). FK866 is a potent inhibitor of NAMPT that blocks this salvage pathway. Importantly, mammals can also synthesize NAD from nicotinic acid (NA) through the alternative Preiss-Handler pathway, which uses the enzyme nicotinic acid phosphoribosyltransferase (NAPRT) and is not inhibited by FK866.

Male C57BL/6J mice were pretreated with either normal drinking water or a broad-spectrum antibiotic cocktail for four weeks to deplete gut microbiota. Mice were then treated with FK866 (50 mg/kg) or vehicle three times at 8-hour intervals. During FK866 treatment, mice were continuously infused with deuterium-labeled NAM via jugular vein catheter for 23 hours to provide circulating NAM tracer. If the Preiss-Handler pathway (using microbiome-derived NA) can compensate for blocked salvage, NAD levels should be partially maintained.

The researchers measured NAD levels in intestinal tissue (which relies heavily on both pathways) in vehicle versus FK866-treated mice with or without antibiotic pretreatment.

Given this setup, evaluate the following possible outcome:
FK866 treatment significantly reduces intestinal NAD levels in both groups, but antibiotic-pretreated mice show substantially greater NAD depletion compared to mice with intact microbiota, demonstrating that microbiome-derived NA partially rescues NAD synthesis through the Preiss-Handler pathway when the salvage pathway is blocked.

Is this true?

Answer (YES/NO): YES